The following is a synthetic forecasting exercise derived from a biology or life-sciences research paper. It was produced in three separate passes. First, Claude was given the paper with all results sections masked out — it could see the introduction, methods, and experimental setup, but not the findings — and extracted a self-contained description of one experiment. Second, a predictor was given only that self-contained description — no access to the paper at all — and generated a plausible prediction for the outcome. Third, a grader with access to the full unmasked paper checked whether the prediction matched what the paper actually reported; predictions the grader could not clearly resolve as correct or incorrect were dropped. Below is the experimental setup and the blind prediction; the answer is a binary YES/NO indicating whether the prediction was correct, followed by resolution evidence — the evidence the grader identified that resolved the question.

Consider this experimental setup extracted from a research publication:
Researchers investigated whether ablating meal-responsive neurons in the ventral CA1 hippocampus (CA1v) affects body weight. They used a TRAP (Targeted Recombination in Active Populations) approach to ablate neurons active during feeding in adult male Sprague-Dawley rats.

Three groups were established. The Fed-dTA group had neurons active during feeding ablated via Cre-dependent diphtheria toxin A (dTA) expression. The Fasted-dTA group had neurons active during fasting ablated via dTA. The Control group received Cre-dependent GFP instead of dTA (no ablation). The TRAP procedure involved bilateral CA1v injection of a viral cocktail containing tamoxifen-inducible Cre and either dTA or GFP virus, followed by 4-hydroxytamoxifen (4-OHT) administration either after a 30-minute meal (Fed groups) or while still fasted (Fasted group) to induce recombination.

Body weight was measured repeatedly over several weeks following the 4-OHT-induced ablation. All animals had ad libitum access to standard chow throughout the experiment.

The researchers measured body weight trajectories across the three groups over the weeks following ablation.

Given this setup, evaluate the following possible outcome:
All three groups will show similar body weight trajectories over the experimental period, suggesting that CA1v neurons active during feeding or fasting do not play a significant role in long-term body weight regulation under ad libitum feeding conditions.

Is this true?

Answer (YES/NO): YES